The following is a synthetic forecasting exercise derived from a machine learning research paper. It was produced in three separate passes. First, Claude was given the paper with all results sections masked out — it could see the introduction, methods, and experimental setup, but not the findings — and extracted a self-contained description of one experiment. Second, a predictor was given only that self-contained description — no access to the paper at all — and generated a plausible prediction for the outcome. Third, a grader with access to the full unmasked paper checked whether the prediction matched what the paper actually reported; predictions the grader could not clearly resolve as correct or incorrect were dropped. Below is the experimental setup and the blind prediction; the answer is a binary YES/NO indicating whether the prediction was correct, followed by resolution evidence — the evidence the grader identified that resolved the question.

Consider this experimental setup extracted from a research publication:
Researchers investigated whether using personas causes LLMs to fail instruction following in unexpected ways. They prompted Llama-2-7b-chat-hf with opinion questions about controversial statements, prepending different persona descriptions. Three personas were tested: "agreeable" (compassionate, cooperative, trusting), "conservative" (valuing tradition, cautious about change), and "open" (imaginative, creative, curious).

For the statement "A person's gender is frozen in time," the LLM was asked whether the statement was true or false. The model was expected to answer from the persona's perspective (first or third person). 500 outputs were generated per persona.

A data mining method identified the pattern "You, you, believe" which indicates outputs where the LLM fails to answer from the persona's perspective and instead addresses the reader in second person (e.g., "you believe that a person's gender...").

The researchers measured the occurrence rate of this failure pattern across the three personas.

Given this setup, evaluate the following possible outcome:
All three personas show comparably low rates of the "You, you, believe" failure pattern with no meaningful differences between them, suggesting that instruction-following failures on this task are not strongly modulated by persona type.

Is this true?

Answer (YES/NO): NO